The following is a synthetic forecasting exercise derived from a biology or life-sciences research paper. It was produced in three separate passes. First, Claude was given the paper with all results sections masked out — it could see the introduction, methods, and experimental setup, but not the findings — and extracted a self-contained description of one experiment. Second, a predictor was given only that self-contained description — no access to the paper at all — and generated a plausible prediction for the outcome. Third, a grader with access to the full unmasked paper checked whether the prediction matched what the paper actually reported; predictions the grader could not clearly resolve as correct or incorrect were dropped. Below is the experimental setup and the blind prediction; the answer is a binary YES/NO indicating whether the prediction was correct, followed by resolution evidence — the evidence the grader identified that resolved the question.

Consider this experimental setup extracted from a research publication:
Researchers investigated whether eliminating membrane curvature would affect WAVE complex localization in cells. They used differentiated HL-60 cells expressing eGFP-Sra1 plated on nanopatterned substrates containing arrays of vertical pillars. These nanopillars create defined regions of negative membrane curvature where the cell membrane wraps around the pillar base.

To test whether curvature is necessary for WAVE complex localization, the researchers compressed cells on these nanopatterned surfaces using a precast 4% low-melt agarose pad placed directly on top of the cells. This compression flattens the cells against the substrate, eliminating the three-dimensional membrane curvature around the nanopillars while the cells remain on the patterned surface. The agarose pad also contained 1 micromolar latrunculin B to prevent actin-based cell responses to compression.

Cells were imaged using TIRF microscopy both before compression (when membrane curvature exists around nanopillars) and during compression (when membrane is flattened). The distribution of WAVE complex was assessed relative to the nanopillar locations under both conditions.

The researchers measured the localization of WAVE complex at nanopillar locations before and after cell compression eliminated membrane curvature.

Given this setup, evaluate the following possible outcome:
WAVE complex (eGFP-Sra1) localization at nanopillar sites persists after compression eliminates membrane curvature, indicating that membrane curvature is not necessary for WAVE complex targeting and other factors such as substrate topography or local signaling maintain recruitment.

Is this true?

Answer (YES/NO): NO